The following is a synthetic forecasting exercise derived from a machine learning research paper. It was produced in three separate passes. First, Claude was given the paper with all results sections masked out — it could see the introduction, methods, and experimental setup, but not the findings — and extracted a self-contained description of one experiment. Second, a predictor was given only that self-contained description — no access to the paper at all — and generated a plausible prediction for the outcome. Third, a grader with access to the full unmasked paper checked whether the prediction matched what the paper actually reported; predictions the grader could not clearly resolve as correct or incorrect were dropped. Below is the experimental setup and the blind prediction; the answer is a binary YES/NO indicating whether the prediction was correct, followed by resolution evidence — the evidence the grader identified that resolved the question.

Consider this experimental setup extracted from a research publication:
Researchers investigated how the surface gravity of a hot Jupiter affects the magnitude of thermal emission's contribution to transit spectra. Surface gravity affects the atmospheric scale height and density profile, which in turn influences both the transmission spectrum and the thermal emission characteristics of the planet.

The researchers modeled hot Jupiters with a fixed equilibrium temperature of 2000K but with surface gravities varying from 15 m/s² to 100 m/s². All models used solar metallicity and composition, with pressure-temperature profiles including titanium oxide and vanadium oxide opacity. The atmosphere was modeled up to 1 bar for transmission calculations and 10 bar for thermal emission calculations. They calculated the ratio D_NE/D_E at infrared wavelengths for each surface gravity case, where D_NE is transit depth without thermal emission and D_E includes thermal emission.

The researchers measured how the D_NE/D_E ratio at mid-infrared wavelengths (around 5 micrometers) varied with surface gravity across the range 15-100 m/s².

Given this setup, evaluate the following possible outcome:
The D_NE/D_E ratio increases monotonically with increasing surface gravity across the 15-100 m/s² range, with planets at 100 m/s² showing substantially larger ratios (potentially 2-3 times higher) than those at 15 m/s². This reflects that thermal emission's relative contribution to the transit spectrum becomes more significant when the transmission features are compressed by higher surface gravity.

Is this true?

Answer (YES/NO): NO